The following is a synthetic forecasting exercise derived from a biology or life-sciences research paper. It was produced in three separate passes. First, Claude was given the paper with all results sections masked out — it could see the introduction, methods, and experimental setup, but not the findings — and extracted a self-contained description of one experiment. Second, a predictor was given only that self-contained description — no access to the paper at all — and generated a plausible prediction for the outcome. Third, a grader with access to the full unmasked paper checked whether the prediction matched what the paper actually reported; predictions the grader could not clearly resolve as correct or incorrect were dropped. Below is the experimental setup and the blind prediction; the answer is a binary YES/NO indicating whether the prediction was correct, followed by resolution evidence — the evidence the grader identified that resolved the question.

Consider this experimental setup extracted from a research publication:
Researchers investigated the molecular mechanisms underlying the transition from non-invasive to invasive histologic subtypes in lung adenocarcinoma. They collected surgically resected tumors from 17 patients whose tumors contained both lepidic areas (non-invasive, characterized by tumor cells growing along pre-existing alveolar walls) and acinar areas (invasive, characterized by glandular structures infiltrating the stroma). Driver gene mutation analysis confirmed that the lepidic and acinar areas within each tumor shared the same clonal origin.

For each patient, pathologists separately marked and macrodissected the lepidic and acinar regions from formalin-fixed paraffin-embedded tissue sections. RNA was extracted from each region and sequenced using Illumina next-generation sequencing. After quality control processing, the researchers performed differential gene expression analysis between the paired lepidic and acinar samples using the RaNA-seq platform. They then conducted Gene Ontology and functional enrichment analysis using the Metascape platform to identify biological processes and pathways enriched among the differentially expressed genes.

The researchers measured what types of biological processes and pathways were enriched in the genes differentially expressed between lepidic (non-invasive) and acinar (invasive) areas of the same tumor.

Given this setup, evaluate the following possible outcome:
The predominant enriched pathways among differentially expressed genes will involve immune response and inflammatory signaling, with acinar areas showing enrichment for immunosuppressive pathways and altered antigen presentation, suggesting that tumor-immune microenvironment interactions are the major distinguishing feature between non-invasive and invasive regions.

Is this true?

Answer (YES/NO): NO